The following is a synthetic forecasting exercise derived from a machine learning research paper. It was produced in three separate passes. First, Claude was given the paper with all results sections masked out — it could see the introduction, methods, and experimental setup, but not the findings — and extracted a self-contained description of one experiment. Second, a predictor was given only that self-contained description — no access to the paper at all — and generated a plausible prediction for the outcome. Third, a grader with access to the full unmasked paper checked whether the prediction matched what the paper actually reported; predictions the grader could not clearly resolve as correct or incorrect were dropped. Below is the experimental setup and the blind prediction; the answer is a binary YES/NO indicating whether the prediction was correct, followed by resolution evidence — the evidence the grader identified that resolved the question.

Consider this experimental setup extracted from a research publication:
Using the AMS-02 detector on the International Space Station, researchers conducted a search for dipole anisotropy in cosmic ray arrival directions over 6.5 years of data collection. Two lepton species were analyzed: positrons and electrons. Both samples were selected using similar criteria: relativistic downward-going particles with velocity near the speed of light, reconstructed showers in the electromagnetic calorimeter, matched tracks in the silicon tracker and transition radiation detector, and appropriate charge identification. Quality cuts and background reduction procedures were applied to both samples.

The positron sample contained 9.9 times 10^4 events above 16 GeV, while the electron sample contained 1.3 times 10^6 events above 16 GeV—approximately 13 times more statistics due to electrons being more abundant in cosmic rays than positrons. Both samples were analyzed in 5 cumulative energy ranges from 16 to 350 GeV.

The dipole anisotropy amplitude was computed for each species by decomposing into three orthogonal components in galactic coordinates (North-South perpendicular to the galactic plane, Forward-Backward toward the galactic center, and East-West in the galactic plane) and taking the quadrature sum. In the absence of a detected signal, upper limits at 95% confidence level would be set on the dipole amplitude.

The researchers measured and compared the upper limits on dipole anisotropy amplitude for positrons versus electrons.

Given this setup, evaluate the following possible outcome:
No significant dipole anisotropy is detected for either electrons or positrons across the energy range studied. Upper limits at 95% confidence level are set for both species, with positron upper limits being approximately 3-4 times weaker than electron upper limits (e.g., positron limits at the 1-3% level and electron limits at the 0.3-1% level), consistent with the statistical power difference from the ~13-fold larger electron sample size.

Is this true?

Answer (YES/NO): YES